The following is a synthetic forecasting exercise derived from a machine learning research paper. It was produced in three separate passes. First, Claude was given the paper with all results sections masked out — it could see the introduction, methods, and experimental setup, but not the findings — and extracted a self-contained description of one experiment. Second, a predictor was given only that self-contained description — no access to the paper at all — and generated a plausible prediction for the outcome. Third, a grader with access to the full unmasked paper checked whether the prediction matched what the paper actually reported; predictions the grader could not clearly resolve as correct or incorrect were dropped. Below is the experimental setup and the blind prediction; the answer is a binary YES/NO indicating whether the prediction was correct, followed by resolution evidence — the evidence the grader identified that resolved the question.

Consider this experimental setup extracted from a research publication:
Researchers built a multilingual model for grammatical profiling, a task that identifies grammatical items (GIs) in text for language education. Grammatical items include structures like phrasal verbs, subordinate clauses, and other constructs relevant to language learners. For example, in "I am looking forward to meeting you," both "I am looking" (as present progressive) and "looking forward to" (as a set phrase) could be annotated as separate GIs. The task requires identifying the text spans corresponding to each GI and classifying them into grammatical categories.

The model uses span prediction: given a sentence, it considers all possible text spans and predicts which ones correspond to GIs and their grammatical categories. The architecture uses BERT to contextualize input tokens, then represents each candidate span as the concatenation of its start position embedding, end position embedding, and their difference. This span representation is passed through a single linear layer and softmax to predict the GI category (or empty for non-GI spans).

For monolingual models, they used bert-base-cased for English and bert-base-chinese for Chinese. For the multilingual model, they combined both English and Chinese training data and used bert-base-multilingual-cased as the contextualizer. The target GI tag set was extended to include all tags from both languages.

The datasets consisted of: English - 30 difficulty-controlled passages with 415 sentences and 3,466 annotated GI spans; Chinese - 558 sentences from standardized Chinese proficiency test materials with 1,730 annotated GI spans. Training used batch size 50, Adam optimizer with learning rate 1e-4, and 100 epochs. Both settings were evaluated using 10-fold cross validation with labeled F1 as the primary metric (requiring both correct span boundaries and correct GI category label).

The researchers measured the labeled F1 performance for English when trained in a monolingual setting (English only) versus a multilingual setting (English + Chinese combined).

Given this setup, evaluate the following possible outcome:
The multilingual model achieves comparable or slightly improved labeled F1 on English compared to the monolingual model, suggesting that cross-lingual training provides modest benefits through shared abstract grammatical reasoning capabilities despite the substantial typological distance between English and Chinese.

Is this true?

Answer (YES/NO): YES